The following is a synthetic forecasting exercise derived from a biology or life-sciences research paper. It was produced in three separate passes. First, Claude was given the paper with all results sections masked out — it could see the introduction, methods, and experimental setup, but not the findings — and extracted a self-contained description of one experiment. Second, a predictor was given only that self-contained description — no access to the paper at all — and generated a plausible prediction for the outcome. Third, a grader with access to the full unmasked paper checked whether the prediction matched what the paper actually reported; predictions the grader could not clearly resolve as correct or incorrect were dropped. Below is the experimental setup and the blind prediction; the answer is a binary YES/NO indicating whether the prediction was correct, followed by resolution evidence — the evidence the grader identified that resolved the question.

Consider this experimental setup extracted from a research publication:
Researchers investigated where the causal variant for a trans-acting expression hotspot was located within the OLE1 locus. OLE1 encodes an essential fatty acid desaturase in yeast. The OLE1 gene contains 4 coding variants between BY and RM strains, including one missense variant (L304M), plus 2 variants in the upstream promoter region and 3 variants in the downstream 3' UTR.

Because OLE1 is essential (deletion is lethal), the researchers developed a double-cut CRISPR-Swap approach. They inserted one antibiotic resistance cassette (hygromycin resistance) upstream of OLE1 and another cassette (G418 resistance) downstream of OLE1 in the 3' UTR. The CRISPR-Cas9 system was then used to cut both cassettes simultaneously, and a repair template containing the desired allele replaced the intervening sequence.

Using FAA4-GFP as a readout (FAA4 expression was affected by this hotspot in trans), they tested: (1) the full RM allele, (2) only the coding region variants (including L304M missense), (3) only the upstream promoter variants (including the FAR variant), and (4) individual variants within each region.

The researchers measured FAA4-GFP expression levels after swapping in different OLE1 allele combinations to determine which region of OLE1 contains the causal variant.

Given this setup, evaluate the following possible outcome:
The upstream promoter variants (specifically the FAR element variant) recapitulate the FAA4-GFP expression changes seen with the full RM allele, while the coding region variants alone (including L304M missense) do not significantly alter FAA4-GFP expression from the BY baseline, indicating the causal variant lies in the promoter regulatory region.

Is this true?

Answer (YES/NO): YES